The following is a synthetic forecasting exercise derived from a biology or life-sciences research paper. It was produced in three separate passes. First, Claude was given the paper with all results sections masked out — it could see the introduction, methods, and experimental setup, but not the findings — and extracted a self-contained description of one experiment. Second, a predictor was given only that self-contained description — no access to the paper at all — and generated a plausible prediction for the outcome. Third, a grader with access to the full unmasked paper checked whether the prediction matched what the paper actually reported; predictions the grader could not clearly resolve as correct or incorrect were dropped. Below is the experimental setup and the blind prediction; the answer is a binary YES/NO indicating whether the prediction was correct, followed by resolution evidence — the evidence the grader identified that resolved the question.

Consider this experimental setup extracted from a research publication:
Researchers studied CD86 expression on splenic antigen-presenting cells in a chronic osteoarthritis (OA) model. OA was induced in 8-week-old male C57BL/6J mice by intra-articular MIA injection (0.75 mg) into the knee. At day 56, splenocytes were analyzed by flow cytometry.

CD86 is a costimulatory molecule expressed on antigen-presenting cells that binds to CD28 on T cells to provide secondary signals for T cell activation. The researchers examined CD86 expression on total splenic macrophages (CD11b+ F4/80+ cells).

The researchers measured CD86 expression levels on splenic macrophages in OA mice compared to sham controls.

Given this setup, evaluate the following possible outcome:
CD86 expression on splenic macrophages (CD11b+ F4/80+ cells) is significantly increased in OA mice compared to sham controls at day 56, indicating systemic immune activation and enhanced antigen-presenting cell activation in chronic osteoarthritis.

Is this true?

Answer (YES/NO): NO